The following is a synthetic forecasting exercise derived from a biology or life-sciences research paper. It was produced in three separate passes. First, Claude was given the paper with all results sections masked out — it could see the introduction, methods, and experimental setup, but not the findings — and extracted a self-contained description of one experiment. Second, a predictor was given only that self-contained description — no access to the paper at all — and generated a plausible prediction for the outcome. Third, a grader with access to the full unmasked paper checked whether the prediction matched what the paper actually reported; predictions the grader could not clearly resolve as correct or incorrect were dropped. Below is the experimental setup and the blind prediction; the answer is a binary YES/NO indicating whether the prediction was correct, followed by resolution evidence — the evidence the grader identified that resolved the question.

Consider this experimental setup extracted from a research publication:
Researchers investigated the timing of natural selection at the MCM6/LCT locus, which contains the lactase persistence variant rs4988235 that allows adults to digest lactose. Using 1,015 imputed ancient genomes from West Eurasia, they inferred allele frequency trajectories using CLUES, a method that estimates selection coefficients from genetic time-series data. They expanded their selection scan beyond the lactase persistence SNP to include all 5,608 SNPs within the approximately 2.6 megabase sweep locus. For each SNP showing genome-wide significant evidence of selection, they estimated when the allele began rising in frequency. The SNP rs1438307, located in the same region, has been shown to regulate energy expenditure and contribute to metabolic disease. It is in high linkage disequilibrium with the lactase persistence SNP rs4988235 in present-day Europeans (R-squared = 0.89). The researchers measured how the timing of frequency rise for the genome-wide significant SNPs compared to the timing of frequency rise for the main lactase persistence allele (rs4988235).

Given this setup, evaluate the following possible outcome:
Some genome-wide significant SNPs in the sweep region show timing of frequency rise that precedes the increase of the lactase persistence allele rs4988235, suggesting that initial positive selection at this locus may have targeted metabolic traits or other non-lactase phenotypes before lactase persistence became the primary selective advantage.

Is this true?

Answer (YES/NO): YES